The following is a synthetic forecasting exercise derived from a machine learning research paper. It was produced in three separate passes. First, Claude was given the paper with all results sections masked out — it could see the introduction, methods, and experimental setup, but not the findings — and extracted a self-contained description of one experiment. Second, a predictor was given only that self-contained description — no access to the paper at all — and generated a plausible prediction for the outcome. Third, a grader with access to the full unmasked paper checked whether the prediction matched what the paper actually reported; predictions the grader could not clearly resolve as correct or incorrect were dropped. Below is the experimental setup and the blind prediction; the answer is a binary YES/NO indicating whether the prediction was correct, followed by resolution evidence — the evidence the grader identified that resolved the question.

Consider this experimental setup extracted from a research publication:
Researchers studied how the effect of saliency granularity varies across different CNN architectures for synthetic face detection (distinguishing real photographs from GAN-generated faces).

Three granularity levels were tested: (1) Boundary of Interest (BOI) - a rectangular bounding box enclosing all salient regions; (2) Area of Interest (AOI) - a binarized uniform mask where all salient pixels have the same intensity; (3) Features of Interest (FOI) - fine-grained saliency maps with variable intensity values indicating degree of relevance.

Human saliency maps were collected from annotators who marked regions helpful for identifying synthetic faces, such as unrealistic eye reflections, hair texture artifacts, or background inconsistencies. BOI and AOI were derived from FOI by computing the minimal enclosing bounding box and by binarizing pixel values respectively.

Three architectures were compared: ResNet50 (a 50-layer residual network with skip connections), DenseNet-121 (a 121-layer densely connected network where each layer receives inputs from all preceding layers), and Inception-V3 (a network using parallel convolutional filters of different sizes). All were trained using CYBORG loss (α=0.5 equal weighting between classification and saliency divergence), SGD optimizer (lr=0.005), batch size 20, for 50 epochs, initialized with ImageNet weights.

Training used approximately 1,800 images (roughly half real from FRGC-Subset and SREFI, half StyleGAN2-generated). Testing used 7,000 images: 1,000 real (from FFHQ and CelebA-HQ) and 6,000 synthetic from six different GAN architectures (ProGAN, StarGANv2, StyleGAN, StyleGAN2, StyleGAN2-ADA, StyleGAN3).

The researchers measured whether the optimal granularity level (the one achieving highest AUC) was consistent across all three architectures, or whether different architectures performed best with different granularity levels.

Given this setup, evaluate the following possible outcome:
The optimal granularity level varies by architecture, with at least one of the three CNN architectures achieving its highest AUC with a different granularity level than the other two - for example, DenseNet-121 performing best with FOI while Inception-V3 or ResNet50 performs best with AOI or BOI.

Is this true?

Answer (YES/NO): YES